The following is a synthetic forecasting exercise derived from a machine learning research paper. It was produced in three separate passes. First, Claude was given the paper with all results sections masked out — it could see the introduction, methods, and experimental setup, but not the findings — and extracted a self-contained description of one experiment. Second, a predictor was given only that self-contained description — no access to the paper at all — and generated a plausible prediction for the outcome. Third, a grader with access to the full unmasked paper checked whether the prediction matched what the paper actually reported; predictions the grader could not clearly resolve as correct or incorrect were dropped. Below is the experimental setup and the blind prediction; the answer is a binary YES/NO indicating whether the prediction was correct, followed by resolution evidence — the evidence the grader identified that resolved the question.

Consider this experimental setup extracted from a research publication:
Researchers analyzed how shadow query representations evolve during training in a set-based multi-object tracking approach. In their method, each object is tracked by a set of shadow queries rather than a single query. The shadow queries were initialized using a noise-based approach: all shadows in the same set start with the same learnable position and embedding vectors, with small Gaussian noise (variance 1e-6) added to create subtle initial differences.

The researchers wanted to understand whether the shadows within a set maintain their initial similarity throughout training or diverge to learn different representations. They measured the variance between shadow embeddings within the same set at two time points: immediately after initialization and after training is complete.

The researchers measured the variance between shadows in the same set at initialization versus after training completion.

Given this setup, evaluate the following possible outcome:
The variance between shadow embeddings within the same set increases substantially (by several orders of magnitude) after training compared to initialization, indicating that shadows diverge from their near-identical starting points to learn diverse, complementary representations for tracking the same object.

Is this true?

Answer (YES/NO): YES